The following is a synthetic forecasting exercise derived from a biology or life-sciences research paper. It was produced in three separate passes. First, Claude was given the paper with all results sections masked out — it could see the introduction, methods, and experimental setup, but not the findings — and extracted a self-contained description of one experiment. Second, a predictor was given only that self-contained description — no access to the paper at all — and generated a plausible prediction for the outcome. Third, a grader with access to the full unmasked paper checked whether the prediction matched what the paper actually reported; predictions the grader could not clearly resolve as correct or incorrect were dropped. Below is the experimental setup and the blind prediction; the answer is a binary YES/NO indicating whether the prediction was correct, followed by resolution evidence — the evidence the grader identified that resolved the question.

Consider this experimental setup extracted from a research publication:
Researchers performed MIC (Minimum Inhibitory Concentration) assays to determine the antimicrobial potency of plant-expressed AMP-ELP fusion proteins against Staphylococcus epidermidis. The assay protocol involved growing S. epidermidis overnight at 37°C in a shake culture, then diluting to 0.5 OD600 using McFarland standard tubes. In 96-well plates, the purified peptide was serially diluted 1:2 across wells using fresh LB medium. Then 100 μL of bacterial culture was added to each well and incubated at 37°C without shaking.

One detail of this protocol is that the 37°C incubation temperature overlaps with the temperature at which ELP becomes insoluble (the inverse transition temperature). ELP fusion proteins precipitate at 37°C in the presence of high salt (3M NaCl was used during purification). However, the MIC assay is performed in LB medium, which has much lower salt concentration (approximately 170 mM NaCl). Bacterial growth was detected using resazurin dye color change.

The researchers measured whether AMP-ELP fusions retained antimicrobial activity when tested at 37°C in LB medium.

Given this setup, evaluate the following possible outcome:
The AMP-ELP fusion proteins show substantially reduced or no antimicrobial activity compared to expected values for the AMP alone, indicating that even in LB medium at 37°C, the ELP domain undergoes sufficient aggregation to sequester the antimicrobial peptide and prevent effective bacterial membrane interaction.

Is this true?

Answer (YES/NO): NO